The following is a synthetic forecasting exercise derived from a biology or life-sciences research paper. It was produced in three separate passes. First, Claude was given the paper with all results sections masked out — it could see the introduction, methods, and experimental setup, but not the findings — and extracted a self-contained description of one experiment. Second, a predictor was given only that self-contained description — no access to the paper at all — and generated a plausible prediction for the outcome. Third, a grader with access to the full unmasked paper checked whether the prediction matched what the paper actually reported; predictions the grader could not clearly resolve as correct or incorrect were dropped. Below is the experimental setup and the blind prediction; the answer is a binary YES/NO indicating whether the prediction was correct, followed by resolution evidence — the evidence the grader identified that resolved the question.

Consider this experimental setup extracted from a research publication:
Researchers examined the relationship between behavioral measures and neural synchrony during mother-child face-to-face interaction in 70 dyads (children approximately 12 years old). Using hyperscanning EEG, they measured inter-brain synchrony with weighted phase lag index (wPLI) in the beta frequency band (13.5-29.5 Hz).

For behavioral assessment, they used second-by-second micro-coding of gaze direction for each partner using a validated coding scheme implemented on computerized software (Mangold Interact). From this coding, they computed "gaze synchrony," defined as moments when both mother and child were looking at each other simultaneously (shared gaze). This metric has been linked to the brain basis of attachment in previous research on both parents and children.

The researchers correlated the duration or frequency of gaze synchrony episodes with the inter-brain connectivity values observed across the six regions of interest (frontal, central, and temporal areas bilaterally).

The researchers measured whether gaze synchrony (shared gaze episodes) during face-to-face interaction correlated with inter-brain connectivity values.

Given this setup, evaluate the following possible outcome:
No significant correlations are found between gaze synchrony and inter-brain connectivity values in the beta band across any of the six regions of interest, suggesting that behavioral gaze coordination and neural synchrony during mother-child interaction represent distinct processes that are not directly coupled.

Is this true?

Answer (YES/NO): NO